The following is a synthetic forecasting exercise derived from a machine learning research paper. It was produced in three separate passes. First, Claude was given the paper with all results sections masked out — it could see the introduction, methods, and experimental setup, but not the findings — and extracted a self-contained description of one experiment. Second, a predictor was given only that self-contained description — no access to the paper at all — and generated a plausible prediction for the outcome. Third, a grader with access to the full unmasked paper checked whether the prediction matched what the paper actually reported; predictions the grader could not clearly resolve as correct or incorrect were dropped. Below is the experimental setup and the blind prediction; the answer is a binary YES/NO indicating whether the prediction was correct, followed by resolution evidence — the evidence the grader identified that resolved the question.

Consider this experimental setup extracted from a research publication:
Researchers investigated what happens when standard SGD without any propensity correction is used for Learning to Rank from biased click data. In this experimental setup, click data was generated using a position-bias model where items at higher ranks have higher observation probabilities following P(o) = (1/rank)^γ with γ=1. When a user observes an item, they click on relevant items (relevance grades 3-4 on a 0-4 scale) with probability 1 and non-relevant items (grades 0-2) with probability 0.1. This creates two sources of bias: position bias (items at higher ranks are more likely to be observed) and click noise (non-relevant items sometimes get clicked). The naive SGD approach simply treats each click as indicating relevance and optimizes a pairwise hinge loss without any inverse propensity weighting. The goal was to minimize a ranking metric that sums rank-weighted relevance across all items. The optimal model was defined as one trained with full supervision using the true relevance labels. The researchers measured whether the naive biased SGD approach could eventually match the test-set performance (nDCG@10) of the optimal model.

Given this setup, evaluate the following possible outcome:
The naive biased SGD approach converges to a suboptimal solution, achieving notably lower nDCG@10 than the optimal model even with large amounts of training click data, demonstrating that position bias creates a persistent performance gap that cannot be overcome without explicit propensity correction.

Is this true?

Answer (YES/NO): YES